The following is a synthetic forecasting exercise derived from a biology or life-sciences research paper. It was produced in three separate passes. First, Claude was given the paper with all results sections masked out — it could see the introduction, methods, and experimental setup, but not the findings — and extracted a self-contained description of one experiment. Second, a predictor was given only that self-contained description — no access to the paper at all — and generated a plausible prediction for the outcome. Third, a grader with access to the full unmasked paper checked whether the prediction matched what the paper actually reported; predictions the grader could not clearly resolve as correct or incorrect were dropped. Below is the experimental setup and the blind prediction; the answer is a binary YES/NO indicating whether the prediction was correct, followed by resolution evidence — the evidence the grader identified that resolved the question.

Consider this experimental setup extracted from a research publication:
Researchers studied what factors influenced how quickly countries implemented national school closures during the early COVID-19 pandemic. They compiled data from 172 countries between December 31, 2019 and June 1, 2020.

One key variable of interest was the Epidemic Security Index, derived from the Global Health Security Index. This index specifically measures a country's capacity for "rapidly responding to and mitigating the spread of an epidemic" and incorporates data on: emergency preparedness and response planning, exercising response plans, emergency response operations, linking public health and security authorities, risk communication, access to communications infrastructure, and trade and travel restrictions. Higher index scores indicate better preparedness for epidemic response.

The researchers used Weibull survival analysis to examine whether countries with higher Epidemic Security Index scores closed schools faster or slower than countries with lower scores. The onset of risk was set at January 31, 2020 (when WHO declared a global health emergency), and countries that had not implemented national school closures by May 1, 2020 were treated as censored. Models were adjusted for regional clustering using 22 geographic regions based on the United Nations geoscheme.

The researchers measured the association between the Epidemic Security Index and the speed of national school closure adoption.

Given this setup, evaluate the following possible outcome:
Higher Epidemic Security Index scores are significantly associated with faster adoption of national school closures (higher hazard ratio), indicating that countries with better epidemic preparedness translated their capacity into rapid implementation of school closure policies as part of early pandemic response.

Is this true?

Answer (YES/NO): NO